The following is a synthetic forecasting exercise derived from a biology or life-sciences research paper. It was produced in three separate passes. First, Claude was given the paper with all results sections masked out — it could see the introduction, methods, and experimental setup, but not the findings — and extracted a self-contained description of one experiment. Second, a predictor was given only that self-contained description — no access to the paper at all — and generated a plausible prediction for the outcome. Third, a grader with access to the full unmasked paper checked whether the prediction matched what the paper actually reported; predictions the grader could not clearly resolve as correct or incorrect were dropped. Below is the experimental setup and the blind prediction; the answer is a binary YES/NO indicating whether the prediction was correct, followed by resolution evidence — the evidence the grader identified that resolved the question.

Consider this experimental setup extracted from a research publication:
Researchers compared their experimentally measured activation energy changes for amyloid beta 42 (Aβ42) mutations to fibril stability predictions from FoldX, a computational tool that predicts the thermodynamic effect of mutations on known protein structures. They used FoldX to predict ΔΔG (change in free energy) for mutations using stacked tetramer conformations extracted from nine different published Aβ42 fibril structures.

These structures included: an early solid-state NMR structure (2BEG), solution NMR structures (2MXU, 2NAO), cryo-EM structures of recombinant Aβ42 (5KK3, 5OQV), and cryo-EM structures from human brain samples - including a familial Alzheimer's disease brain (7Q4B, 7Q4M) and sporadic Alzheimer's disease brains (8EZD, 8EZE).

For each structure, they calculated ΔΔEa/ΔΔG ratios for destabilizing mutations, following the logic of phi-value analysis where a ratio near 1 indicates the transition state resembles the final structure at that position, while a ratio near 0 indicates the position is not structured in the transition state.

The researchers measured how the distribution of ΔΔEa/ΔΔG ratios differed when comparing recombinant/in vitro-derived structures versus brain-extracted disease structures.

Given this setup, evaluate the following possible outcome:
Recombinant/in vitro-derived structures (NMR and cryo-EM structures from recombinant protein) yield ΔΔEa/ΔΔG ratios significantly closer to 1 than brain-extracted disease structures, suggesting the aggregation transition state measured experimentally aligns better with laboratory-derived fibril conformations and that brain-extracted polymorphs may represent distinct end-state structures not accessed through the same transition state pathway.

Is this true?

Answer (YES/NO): NO